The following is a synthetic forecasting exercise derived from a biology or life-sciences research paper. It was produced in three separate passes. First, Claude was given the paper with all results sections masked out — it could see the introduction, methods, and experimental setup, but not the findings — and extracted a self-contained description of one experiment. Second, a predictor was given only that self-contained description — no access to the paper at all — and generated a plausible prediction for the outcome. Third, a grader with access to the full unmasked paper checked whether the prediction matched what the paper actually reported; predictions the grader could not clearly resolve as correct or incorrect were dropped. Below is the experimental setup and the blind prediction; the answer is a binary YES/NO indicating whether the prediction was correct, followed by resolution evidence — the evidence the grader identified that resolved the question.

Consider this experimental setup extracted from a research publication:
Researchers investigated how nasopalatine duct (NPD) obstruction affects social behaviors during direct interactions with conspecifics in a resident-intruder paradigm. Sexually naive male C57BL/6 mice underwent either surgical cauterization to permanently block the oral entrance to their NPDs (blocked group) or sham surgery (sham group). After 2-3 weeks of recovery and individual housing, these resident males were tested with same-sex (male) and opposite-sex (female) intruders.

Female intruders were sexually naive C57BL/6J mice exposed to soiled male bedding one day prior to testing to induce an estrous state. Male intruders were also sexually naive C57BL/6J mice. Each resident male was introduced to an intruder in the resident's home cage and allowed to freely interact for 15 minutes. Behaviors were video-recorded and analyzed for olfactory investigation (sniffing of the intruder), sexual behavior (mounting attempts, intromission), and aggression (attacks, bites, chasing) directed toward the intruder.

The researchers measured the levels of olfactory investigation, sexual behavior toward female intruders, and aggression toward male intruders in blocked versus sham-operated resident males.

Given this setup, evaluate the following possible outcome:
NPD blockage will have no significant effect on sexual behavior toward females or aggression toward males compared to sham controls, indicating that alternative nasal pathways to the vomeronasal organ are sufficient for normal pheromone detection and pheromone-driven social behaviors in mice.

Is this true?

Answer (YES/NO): NO